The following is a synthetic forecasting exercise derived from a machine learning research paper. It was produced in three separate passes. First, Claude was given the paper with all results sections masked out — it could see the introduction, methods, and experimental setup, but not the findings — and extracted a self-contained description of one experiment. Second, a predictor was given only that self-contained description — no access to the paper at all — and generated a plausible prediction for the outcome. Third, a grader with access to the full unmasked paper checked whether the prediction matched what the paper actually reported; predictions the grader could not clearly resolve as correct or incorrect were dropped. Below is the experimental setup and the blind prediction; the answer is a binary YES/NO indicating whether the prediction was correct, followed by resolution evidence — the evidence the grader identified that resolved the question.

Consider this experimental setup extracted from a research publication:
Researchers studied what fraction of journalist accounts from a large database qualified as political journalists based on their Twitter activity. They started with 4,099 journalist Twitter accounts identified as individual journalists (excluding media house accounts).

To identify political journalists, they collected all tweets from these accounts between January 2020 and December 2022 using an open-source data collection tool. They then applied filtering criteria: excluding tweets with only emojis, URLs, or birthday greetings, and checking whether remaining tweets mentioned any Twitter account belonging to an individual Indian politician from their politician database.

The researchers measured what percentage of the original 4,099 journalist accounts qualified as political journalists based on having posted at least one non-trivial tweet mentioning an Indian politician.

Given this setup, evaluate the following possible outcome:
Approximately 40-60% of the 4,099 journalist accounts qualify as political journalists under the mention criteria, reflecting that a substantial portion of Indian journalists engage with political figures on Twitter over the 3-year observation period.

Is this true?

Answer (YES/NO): NO